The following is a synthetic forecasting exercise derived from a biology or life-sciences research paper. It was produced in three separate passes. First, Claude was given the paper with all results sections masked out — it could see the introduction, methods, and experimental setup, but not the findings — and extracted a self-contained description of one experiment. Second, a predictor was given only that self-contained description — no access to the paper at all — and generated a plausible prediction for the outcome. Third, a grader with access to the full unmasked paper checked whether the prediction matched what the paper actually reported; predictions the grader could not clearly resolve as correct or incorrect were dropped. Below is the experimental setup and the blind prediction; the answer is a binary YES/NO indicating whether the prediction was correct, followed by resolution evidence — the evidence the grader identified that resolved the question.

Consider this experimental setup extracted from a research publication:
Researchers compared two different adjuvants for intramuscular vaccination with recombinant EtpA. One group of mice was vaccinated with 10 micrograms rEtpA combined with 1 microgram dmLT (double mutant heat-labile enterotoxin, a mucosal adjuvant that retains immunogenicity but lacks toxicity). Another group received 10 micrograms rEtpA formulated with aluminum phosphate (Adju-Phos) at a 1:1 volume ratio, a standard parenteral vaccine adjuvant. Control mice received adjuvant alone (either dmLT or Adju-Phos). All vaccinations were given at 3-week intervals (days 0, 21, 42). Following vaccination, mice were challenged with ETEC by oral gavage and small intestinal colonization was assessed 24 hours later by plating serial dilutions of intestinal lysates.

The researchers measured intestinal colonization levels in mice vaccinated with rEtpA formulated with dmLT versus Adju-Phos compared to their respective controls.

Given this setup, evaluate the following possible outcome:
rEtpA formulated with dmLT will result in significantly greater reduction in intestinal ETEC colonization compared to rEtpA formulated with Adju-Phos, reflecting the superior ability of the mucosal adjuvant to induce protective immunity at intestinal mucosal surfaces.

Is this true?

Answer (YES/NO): NO